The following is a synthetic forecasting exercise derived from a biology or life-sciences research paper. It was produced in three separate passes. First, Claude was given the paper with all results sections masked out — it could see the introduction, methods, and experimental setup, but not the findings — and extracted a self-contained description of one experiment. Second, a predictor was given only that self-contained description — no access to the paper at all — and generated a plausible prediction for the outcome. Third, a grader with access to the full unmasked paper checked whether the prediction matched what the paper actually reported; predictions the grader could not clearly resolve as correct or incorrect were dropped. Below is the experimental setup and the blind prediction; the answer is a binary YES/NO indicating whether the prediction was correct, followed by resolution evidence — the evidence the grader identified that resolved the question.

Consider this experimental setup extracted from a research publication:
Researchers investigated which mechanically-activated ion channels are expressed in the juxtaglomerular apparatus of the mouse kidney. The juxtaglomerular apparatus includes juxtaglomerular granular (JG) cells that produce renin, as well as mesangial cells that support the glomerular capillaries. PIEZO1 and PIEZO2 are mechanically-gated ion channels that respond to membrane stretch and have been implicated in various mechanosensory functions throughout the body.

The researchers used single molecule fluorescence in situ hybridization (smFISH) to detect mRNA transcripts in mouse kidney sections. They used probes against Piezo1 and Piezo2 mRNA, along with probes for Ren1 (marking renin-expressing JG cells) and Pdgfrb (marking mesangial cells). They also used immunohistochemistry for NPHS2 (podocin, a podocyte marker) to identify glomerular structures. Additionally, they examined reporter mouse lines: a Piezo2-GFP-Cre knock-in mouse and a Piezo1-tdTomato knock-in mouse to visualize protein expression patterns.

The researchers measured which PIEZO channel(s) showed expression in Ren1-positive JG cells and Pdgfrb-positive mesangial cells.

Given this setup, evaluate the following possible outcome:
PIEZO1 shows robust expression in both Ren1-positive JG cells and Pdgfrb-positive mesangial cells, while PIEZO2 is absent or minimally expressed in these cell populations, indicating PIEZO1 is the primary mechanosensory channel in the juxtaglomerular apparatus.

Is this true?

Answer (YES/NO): NO